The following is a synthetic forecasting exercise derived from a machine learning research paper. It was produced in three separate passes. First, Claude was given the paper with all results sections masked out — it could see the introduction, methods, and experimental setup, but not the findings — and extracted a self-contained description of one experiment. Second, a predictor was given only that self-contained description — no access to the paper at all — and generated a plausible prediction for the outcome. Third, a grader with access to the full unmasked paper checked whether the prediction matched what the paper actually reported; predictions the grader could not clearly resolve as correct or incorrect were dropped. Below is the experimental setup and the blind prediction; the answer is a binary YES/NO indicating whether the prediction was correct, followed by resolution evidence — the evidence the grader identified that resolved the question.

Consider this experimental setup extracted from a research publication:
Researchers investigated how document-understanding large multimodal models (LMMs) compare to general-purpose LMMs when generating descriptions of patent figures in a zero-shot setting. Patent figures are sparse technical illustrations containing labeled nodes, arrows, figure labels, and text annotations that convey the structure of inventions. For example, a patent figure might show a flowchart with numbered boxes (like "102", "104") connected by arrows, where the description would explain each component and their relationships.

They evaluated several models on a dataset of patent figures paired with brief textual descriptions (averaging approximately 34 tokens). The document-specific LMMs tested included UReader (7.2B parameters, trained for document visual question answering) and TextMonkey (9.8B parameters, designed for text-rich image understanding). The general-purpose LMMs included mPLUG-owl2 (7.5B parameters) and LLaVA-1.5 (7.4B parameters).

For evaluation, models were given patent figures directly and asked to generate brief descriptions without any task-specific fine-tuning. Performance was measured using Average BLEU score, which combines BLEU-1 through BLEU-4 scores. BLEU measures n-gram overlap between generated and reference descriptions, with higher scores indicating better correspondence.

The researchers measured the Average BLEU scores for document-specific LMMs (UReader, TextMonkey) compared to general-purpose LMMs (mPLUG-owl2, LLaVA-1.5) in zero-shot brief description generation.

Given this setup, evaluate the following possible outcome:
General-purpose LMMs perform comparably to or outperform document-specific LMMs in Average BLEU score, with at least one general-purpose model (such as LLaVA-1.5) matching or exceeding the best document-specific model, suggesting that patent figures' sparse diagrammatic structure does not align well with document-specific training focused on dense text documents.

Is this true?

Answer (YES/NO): YES